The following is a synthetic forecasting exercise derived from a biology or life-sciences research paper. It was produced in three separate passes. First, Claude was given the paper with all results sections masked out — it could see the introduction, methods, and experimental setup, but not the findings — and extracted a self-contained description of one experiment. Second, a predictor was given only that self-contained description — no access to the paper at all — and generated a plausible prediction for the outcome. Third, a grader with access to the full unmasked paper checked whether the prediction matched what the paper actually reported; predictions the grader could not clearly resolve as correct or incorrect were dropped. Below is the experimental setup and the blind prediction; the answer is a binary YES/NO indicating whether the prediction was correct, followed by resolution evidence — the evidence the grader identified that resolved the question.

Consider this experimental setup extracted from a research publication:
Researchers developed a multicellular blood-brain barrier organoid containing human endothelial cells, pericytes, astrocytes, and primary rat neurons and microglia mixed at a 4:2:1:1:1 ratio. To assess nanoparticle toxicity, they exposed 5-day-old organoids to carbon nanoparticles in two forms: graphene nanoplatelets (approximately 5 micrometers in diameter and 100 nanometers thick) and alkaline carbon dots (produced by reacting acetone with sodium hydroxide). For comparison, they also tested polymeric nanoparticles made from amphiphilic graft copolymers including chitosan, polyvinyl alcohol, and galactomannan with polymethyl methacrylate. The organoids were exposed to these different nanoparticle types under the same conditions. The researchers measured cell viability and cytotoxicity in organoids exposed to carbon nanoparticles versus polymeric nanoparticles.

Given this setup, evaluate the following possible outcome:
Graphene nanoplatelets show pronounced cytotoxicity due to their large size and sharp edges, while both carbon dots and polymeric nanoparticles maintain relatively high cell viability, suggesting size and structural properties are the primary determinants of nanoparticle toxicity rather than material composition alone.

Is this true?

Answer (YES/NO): NO